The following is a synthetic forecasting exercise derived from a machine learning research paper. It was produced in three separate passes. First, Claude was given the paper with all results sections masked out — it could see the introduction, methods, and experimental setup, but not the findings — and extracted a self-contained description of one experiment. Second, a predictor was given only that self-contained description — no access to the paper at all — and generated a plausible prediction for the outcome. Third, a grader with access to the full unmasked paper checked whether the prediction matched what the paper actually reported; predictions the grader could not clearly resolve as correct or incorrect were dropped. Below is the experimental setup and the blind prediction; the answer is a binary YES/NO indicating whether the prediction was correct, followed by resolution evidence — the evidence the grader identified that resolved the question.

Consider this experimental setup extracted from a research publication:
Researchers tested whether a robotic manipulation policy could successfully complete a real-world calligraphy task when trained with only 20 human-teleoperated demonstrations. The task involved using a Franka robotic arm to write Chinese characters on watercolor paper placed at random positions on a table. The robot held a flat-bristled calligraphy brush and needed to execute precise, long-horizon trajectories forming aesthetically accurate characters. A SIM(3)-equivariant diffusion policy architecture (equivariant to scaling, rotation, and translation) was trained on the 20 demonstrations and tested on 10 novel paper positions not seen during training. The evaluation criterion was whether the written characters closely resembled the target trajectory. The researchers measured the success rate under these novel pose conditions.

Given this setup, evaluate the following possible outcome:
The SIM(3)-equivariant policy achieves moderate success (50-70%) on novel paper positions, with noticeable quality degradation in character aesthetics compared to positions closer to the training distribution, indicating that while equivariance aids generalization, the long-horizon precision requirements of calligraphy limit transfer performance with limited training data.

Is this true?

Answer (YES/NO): NO